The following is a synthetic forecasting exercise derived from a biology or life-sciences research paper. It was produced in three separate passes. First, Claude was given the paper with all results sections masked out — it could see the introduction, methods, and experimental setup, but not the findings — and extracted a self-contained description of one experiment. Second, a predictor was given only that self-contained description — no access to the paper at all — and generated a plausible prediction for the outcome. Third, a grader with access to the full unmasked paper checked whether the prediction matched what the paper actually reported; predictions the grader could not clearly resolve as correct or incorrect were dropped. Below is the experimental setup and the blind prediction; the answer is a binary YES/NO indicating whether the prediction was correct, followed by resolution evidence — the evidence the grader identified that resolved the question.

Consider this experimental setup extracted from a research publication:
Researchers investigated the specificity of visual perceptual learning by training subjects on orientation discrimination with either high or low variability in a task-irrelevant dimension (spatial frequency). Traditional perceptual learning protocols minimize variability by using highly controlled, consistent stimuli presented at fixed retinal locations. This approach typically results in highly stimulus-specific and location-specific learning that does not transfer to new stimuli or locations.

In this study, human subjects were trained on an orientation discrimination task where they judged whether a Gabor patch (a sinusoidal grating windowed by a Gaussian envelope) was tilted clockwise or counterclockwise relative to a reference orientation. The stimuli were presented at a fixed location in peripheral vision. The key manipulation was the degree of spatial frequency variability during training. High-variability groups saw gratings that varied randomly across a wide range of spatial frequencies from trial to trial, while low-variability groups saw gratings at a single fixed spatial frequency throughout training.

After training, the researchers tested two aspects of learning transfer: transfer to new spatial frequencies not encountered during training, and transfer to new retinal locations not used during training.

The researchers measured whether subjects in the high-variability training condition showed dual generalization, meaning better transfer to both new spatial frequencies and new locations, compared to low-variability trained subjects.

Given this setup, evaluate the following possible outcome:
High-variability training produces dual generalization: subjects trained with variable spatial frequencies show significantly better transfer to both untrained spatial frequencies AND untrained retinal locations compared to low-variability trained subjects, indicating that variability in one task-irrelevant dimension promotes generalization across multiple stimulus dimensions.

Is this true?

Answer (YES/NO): YES